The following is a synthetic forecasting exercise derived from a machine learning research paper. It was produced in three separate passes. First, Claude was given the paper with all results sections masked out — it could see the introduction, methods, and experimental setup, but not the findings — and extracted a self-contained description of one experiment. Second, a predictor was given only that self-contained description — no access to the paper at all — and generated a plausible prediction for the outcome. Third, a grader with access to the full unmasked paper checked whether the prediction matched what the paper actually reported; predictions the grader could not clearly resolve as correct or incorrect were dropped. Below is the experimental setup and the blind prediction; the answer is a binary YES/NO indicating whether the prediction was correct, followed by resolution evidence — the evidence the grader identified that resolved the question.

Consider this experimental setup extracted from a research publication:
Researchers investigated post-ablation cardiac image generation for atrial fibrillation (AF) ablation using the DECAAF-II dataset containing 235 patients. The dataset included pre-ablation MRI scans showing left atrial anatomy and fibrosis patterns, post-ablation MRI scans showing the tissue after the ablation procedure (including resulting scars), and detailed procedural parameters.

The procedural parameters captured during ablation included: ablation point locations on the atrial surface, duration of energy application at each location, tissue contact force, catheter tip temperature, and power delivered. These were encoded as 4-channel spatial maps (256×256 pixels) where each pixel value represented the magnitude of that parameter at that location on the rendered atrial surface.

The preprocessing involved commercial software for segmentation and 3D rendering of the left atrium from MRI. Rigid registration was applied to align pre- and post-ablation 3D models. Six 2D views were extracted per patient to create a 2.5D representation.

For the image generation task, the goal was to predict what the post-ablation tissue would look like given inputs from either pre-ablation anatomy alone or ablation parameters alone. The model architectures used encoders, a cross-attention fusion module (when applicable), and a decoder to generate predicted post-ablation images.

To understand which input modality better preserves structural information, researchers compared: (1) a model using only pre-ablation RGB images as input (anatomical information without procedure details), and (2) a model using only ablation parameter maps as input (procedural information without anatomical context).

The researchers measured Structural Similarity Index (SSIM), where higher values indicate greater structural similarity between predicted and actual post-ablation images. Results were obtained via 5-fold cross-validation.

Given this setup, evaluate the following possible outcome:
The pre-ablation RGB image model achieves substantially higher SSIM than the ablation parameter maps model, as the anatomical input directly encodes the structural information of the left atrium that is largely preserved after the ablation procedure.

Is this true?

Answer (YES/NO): NO